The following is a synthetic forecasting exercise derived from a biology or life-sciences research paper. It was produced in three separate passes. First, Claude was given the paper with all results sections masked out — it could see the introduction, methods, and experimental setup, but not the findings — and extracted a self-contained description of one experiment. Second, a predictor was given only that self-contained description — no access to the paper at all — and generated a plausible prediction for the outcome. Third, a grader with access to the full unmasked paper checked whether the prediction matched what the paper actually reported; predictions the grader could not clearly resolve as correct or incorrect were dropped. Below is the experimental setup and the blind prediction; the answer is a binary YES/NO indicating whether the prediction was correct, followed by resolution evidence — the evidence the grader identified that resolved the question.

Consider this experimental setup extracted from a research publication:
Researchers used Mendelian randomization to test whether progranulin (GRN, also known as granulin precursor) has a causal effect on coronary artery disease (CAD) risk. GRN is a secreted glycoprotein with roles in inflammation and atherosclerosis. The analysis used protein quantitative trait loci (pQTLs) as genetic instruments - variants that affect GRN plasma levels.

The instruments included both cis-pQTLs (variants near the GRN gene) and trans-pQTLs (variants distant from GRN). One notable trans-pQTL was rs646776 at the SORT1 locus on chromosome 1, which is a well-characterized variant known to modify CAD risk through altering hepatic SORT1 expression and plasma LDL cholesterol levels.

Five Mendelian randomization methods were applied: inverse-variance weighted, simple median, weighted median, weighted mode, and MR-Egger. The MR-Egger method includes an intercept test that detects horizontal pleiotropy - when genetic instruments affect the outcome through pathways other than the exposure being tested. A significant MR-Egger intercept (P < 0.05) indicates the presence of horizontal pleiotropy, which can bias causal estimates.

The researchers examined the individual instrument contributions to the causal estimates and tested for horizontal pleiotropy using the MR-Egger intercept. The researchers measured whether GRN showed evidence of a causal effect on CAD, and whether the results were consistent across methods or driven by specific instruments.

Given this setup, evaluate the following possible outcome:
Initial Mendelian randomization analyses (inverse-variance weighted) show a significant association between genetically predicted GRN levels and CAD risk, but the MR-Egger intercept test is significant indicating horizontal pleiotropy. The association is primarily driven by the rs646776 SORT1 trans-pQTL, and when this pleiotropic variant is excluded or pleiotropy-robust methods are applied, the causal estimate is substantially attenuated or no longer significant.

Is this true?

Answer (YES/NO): NO